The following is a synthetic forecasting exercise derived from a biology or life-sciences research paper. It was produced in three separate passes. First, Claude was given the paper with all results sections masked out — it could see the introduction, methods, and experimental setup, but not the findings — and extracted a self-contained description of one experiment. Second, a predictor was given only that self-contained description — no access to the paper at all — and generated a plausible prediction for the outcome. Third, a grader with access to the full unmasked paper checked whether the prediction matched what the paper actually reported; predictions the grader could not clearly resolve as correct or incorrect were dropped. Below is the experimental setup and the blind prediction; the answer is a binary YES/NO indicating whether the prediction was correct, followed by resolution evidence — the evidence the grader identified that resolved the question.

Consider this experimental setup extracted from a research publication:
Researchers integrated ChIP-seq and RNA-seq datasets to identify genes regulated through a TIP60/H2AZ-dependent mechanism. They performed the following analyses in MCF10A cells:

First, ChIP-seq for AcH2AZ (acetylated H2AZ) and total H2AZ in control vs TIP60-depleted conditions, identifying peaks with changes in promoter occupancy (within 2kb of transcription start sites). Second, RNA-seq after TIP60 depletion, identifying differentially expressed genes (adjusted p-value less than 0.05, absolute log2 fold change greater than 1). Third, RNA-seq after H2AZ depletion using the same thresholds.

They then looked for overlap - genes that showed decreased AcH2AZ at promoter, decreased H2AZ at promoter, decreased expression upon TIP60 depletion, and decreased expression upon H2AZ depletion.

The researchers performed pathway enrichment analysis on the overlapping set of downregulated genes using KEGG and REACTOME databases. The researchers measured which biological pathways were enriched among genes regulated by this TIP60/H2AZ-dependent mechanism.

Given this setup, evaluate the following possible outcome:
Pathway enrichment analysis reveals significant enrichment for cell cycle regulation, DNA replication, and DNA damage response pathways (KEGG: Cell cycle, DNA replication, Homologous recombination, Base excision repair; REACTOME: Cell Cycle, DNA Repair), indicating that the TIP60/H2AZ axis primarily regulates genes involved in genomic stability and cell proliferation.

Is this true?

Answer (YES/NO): NO